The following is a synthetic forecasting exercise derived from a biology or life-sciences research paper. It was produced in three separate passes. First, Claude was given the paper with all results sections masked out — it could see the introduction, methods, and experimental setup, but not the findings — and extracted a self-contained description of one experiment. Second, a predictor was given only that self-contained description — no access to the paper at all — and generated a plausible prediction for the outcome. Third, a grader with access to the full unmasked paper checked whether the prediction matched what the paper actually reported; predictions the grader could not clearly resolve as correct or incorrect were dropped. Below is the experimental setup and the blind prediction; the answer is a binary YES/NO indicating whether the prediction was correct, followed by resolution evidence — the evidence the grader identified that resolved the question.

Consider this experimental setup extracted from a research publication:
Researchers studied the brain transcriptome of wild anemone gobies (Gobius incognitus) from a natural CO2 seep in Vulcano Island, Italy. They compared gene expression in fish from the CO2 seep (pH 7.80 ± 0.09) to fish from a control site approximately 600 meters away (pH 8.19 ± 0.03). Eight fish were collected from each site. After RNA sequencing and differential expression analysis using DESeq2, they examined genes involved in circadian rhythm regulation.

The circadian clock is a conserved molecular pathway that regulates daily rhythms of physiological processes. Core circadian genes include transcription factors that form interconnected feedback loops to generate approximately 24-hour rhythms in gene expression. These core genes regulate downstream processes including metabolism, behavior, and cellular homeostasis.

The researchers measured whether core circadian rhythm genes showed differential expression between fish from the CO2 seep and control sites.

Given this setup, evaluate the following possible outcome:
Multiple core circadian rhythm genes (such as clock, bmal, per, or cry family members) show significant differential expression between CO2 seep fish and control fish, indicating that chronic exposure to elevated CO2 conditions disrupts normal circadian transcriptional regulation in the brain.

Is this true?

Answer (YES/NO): NO